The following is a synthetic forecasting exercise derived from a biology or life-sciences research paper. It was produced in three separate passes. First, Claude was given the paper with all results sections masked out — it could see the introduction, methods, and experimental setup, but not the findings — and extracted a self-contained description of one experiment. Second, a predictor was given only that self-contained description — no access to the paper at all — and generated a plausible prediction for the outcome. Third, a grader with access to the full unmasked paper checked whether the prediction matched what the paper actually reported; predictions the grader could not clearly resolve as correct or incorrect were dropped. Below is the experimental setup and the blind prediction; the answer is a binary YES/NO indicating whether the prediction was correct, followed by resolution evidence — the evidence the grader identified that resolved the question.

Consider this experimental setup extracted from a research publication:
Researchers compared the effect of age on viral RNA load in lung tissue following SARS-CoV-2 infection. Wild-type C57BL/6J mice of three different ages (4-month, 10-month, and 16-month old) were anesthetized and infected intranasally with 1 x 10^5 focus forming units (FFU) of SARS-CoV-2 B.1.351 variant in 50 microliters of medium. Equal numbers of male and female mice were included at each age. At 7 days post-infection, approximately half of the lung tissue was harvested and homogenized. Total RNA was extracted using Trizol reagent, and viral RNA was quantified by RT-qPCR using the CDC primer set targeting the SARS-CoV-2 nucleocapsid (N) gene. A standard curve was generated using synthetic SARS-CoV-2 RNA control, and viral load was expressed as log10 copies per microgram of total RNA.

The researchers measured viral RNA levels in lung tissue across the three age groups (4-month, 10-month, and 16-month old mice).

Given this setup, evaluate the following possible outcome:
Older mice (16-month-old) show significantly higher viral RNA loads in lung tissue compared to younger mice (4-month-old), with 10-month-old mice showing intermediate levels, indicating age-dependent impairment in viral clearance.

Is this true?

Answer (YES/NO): NO